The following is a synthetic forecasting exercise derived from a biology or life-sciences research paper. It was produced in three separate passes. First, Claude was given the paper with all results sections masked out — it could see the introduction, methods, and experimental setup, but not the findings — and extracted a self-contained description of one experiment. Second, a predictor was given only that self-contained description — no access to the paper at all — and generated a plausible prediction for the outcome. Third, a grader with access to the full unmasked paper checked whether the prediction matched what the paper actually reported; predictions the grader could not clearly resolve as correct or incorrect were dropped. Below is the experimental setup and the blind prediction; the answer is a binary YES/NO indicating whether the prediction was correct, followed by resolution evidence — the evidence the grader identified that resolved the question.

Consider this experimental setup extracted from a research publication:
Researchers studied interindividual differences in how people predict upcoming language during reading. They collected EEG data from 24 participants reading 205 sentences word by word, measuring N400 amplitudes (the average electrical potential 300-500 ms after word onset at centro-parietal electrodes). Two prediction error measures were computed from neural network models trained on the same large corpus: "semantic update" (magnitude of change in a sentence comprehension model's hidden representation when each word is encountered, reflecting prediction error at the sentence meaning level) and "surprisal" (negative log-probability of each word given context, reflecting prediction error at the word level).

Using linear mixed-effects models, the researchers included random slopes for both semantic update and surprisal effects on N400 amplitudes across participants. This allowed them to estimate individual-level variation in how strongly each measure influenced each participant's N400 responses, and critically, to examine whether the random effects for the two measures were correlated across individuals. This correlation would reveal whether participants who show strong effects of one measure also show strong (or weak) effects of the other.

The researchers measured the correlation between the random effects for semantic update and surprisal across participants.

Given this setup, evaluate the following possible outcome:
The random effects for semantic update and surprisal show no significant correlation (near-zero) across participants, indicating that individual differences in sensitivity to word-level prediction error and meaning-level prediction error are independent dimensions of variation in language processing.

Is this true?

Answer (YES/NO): NO